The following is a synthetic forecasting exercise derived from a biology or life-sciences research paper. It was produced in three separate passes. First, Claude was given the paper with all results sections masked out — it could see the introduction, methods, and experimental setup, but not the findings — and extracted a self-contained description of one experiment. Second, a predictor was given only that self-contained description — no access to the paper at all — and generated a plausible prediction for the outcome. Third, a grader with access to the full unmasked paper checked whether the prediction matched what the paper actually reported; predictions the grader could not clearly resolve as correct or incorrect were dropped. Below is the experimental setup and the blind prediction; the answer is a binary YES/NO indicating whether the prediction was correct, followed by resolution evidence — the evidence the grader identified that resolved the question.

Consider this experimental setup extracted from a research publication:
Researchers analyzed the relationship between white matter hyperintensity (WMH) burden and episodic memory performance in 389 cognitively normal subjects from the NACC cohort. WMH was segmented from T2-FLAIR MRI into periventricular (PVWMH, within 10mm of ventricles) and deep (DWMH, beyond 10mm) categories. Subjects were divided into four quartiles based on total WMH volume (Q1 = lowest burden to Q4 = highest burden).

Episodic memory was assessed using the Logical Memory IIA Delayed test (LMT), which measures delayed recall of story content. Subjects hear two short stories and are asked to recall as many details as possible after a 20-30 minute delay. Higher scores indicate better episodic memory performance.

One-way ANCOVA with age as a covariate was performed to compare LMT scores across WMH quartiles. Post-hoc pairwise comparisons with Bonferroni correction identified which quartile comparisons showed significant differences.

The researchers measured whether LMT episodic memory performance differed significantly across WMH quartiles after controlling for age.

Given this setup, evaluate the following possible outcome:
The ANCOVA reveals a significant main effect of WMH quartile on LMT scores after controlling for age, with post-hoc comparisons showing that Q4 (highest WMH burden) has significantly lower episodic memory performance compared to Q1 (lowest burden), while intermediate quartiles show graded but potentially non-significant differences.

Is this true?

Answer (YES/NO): NO